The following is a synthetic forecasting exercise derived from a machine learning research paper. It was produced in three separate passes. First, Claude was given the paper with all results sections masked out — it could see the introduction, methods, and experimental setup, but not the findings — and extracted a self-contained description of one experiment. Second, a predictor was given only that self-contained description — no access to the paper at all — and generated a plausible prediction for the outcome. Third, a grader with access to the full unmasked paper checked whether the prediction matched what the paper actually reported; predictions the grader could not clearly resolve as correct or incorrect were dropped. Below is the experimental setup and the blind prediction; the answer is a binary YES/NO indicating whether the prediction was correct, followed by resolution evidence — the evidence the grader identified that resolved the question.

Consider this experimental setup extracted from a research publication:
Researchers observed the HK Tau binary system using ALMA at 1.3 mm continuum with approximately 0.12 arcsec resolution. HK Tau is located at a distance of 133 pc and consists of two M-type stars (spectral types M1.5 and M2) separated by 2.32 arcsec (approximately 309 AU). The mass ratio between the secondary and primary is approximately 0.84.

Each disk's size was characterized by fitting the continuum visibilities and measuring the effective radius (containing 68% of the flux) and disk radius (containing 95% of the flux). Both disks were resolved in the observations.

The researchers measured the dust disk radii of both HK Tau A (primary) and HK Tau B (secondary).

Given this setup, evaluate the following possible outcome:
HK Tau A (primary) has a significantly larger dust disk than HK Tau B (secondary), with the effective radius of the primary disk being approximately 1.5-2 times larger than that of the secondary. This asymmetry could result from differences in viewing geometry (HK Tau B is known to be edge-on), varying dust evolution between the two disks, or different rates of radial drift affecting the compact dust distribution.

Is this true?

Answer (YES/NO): NO